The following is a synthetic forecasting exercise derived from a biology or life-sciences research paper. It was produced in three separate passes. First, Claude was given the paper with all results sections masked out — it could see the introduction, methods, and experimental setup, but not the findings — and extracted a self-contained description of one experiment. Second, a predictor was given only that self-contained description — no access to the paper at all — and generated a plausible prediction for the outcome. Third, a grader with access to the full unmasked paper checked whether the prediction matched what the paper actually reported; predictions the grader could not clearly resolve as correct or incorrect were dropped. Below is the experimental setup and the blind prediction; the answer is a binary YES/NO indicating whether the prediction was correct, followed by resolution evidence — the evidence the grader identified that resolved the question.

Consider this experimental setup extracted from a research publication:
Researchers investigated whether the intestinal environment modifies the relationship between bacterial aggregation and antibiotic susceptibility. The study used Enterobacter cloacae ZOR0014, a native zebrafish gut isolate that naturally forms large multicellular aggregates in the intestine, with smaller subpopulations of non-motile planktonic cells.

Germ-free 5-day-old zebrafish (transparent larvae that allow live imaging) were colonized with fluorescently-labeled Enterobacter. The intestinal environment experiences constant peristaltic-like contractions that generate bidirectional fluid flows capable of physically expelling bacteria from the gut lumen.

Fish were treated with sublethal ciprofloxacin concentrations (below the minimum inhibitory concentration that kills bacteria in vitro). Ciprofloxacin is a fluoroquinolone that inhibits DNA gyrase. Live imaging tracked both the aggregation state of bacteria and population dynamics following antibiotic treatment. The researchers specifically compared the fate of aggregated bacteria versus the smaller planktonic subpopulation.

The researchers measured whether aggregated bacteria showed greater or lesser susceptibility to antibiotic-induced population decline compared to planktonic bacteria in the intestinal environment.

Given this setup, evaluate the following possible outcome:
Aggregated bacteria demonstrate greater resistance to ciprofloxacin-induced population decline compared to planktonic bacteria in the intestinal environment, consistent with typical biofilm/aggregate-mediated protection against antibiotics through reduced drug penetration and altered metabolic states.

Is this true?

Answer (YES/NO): NO